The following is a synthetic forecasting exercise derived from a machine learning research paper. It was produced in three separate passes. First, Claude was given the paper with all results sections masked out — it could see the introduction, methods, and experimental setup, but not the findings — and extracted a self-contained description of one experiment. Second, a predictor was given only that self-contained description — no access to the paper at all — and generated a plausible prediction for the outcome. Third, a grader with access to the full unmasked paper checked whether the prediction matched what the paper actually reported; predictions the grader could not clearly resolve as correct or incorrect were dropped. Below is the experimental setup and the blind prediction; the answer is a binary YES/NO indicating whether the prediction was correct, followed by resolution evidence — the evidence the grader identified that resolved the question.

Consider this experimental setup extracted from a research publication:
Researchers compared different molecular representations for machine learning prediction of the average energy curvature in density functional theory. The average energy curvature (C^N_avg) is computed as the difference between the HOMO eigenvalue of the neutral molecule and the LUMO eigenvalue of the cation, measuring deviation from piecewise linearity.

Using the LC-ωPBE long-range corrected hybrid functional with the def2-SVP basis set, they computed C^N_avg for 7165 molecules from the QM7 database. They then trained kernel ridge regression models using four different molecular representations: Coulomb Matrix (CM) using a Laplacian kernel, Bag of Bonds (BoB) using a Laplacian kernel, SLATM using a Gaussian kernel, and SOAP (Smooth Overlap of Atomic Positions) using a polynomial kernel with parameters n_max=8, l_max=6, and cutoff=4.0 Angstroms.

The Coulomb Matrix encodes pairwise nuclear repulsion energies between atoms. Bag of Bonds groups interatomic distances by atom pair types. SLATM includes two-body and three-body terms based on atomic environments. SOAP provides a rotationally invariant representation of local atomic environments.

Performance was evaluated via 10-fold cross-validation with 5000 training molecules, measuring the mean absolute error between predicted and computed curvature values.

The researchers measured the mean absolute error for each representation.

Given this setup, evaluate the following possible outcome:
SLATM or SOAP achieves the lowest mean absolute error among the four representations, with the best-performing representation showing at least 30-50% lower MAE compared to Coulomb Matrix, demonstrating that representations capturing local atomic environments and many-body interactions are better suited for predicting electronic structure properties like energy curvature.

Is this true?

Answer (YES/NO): NO